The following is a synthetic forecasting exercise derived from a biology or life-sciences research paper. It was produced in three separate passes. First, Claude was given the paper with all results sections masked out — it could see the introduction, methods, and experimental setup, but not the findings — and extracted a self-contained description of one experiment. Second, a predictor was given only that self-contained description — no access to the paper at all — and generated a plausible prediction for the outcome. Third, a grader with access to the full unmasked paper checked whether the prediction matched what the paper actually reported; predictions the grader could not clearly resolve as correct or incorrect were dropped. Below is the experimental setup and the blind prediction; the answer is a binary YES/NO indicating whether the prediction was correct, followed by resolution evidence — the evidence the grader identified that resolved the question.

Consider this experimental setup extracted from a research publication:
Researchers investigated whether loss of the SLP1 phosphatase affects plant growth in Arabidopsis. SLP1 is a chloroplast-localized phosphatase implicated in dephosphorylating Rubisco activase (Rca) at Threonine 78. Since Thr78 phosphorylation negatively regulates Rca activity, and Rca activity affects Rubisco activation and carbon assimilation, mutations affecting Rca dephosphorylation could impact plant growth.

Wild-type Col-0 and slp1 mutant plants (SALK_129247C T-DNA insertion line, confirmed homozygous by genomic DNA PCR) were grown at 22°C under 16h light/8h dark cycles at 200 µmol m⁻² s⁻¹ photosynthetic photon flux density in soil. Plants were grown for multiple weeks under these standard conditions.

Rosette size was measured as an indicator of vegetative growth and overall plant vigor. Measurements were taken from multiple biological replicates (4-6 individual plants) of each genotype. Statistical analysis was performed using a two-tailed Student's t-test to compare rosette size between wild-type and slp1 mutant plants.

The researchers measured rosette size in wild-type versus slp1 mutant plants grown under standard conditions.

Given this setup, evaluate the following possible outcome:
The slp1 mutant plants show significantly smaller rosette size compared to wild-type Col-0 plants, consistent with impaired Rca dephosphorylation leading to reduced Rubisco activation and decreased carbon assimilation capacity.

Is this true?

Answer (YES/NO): NO